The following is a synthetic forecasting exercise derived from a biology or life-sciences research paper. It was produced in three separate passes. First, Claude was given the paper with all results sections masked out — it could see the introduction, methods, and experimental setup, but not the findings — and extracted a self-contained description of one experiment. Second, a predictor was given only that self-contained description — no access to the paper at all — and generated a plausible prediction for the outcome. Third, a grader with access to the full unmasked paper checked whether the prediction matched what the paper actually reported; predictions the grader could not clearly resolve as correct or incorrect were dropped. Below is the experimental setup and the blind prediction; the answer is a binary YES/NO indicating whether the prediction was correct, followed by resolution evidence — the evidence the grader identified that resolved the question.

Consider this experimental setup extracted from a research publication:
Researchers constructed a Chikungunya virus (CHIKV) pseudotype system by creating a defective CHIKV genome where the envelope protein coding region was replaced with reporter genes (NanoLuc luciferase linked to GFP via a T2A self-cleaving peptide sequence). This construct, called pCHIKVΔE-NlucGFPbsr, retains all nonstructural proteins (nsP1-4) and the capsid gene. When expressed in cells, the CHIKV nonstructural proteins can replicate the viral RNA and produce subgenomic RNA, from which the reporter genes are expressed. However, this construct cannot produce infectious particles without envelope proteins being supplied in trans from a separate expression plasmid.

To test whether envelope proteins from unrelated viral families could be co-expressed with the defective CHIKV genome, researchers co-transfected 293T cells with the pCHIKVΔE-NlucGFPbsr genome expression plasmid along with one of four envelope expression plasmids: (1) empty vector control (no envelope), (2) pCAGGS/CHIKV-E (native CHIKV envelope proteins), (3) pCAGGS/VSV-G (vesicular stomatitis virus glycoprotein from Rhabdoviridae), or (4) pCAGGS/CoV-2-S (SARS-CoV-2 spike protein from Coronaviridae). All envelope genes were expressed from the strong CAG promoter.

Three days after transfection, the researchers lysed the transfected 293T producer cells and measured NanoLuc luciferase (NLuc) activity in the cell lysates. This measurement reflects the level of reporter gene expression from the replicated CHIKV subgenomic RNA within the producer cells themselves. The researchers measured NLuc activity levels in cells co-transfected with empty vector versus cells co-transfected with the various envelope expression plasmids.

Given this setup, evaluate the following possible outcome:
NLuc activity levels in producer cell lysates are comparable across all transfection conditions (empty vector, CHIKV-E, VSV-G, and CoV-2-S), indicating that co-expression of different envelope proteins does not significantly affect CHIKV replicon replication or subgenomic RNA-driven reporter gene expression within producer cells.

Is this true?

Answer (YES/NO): NO